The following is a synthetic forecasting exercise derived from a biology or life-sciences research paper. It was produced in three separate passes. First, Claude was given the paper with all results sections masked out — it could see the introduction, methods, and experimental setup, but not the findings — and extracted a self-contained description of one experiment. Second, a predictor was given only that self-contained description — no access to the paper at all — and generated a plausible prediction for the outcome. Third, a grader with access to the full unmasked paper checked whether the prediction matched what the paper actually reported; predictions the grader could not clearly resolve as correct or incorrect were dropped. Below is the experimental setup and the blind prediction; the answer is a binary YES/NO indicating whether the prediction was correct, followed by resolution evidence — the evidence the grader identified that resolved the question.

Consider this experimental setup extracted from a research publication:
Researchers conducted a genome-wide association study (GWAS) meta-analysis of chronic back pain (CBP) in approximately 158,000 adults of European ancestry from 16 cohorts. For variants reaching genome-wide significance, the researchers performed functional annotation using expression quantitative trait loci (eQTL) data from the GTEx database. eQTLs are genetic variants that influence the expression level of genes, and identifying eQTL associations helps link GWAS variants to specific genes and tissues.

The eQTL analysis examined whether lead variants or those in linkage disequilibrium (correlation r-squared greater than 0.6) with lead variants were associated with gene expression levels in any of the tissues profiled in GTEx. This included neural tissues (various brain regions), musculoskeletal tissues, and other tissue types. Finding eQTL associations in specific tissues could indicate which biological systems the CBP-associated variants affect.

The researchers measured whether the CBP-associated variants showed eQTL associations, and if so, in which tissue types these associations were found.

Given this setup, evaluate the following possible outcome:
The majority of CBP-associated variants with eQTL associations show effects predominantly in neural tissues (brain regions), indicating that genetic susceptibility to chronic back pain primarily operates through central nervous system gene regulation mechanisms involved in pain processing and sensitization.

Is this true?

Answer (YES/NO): NO